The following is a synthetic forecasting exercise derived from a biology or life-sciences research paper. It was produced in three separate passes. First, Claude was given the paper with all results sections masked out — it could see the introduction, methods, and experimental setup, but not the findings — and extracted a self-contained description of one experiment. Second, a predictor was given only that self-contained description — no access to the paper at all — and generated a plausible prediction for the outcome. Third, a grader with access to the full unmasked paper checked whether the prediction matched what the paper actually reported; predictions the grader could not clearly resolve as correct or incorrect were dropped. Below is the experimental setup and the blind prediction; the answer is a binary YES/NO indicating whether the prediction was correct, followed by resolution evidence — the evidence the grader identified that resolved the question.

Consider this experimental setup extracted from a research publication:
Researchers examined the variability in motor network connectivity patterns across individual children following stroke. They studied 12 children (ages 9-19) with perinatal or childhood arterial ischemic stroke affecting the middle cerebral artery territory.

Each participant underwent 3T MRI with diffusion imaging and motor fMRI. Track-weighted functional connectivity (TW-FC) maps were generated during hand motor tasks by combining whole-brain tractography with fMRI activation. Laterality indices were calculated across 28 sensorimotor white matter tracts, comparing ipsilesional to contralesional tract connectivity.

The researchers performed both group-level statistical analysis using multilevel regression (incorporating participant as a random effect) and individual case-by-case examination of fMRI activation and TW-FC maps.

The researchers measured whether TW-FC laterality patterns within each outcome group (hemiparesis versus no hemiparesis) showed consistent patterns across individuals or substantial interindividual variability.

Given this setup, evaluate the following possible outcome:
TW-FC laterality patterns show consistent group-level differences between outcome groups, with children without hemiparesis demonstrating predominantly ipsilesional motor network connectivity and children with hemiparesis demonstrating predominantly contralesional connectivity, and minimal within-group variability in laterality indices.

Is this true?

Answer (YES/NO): NO